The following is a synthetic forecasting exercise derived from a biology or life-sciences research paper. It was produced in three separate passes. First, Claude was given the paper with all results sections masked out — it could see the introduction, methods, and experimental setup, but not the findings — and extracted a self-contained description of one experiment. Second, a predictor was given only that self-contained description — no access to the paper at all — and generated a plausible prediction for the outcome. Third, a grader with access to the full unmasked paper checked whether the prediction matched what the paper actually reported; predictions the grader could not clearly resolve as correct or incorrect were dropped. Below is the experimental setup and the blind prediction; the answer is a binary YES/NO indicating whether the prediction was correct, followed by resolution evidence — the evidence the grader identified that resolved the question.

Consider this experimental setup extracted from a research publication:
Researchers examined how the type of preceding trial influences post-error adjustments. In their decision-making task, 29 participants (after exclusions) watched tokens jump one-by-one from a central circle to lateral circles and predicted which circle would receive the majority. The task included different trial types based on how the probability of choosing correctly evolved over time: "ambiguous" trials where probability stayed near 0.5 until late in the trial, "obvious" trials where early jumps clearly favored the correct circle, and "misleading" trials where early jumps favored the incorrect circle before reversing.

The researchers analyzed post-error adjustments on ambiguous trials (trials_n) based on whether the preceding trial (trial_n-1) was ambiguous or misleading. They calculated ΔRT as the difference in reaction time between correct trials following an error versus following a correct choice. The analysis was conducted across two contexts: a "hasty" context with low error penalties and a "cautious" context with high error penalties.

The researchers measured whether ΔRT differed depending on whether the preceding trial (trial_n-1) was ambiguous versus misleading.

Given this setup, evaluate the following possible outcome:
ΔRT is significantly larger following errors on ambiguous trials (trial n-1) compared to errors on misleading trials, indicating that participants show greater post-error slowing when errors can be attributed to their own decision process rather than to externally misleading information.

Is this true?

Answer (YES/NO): NO